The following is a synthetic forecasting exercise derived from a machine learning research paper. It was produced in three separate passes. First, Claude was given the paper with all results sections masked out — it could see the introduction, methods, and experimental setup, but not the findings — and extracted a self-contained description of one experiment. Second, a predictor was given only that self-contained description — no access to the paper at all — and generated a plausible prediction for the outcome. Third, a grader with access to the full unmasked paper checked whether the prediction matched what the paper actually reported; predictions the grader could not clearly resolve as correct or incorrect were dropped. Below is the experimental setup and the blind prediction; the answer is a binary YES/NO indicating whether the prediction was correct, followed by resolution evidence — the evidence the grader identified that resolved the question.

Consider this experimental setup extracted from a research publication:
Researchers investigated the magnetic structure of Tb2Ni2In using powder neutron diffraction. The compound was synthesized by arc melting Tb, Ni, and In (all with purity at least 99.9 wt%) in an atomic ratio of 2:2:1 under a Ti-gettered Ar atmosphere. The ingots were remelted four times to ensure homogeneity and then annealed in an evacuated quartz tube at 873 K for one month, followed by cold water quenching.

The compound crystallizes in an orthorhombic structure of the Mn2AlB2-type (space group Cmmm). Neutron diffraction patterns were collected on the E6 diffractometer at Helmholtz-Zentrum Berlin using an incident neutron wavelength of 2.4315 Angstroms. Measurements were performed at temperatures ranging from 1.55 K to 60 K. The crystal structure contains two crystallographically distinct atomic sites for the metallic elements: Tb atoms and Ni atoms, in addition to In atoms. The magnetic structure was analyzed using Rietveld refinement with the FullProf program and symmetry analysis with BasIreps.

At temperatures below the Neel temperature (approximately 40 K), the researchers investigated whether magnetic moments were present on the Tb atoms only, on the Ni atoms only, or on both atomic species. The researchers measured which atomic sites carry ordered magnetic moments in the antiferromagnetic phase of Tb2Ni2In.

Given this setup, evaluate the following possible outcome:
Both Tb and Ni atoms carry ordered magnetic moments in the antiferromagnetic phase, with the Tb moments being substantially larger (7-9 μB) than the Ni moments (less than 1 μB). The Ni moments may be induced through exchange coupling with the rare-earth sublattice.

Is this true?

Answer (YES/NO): NO